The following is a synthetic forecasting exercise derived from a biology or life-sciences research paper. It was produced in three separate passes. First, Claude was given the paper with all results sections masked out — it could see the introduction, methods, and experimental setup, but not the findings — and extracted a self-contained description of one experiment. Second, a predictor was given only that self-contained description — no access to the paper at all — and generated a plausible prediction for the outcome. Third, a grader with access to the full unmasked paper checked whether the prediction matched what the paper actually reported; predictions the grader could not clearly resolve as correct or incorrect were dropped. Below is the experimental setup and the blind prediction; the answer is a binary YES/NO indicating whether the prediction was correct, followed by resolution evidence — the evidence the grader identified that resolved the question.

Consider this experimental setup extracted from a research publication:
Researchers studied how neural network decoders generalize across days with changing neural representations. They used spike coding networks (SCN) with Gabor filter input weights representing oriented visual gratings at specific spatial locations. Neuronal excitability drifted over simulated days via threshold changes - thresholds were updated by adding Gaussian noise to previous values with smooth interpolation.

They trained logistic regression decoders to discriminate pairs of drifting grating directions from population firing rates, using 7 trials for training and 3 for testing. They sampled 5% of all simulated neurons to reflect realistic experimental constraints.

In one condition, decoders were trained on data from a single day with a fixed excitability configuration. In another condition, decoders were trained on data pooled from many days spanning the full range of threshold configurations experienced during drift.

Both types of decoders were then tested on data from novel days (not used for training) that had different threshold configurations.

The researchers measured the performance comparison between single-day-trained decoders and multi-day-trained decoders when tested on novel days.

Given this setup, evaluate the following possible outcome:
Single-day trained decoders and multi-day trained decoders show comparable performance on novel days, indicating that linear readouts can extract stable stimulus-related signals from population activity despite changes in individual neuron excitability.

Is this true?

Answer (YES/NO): NO